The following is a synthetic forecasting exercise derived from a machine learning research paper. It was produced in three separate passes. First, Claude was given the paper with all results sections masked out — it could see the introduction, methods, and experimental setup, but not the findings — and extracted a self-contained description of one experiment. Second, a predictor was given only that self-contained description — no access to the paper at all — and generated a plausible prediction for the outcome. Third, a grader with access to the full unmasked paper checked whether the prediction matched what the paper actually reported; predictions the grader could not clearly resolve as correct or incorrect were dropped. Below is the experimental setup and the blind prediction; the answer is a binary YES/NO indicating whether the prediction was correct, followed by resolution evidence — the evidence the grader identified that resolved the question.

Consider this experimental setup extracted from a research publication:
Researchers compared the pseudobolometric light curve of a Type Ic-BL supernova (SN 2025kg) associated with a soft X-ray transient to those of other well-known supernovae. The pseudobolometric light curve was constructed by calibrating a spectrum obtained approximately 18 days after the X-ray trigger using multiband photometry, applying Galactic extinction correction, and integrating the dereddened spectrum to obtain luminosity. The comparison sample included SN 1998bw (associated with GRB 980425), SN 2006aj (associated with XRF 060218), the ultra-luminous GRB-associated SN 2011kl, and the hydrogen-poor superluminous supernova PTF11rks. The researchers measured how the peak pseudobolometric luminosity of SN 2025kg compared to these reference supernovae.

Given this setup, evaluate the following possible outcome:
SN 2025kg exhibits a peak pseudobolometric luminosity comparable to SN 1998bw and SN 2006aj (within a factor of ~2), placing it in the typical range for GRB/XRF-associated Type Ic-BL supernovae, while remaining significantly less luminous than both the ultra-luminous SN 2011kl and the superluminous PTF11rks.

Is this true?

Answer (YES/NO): NO